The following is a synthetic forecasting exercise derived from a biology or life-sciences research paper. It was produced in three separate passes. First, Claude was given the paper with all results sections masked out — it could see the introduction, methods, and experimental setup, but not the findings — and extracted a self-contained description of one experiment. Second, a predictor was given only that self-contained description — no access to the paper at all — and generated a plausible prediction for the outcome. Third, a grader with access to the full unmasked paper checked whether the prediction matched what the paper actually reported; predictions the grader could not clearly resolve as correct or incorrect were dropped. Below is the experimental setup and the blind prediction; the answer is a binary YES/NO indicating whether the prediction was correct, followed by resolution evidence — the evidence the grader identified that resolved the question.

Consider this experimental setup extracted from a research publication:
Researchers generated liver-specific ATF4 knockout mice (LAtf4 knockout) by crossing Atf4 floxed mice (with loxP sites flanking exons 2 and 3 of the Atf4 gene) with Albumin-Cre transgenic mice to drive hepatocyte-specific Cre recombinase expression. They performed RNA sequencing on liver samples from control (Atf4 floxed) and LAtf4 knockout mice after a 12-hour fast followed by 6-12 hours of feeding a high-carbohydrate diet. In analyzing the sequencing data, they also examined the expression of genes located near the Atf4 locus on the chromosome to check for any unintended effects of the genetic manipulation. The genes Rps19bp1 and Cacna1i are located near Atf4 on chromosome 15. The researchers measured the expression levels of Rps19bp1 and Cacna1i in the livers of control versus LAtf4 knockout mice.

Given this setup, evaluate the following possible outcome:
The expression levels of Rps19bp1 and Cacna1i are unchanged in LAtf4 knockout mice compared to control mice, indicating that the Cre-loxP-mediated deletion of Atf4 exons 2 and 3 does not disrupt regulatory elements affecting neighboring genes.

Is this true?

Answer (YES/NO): NO